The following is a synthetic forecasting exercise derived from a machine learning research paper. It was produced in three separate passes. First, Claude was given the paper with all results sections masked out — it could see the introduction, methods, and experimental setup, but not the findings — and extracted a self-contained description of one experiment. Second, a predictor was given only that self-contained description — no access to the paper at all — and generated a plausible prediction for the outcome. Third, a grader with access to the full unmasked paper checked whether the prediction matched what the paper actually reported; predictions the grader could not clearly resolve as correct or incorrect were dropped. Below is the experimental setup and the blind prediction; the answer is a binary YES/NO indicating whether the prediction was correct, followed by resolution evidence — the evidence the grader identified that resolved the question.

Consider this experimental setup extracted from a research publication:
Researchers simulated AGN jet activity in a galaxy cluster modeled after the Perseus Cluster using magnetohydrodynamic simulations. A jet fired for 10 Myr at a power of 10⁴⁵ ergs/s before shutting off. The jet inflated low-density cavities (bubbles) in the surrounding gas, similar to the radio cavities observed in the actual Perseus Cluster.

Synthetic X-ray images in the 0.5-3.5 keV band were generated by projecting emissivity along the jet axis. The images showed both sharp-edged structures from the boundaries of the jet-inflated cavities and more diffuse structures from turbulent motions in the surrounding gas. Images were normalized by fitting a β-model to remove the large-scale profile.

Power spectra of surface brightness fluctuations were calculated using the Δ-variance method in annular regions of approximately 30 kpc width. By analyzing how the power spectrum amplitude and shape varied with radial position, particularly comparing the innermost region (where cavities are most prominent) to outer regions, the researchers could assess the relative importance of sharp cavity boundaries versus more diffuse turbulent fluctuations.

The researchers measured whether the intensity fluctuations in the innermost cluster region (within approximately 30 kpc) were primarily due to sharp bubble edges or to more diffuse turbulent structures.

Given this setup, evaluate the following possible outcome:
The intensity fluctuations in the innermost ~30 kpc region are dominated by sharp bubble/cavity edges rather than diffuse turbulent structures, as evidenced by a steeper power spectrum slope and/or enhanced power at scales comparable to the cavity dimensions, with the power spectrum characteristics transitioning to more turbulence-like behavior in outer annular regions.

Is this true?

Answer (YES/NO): NO